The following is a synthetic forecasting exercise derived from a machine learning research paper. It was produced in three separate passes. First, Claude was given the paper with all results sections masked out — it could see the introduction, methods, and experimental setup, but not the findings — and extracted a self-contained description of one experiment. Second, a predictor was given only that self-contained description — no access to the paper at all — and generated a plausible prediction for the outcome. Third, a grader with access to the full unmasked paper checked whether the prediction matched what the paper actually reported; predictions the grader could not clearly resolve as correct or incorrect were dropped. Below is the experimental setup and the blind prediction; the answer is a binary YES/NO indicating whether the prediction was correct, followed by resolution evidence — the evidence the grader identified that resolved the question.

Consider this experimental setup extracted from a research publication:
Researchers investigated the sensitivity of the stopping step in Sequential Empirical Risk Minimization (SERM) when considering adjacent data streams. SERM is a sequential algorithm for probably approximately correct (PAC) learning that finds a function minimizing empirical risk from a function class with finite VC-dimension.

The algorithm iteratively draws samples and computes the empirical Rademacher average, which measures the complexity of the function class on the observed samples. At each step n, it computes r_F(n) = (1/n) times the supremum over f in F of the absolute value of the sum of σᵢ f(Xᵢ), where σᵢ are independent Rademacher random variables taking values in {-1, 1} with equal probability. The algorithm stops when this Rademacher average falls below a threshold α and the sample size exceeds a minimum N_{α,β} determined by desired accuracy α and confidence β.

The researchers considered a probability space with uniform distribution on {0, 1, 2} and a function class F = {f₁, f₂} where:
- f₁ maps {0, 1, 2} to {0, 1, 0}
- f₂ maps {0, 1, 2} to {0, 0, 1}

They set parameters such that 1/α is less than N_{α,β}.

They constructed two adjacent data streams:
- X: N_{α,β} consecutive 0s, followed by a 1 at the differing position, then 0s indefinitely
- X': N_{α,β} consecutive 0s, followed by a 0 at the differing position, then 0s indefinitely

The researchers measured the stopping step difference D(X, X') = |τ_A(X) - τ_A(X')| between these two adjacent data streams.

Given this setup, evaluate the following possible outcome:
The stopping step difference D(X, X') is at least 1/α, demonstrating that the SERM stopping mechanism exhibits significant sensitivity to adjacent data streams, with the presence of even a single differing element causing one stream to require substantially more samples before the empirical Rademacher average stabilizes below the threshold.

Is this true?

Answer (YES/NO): NO